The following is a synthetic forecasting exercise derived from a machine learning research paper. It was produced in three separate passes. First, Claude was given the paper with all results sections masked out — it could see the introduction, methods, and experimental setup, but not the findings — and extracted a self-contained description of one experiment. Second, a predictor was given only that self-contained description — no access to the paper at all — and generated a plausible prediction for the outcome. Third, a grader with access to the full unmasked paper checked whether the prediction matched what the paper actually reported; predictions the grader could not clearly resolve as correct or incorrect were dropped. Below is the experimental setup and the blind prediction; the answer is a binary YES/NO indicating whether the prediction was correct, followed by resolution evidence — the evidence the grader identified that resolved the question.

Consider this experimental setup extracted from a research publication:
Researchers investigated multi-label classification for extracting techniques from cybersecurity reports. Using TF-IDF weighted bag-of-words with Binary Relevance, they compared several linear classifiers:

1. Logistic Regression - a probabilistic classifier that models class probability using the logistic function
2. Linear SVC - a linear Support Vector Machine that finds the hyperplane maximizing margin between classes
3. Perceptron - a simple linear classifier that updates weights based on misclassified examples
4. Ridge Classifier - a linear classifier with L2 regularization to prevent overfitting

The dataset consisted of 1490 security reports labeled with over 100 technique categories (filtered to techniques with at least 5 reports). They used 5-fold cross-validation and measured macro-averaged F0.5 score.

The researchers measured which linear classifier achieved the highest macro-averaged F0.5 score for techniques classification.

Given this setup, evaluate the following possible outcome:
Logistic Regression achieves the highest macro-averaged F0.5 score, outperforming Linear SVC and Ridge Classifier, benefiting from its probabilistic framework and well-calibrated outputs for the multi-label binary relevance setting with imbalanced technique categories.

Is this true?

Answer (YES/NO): NO